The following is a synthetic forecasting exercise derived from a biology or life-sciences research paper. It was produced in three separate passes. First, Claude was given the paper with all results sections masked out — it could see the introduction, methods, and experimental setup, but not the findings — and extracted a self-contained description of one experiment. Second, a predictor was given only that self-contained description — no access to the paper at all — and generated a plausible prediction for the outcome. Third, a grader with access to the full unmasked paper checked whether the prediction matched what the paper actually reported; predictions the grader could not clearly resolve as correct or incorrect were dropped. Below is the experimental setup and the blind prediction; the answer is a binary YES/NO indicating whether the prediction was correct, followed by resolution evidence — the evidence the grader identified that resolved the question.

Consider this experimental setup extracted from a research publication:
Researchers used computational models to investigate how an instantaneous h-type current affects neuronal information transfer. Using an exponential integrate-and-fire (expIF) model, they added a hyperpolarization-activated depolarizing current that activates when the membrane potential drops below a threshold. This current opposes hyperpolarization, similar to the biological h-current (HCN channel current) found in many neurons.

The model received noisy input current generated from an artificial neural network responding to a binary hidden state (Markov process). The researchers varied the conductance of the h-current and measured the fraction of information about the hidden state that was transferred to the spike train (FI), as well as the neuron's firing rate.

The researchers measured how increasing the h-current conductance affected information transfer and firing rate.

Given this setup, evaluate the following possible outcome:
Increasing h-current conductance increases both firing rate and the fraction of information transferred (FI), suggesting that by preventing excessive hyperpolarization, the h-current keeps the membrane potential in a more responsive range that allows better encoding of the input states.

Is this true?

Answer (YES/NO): YES